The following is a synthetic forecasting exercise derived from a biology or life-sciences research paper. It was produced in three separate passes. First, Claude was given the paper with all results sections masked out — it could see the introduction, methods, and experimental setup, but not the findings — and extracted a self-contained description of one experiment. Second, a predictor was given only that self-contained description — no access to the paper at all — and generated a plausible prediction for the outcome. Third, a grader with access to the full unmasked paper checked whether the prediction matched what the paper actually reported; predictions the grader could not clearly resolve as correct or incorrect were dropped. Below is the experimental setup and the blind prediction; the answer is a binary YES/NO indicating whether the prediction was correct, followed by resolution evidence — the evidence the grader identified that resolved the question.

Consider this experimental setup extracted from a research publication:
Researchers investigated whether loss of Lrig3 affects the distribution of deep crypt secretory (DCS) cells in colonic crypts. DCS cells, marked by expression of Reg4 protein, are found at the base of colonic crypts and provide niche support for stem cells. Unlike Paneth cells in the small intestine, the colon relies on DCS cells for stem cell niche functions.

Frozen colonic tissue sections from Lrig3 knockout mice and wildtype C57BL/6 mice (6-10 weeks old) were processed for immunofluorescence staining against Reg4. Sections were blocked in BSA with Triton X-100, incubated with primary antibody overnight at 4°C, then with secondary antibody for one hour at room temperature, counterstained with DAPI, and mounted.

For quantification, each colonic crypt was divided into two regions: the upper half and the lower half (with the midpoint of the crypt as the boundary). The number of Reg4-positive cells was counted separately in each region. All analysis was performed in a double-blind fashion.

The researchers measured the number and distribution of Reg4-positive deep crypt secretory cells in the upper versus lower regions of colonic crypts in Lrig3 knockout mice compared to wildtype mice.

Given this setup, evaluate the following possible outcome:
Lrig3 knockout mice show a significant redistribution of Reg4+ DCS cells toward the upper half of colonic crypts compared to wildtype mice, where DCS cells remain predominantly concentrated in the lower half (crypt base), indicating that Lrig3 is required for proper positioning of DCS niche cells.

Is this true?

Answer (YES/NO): NO